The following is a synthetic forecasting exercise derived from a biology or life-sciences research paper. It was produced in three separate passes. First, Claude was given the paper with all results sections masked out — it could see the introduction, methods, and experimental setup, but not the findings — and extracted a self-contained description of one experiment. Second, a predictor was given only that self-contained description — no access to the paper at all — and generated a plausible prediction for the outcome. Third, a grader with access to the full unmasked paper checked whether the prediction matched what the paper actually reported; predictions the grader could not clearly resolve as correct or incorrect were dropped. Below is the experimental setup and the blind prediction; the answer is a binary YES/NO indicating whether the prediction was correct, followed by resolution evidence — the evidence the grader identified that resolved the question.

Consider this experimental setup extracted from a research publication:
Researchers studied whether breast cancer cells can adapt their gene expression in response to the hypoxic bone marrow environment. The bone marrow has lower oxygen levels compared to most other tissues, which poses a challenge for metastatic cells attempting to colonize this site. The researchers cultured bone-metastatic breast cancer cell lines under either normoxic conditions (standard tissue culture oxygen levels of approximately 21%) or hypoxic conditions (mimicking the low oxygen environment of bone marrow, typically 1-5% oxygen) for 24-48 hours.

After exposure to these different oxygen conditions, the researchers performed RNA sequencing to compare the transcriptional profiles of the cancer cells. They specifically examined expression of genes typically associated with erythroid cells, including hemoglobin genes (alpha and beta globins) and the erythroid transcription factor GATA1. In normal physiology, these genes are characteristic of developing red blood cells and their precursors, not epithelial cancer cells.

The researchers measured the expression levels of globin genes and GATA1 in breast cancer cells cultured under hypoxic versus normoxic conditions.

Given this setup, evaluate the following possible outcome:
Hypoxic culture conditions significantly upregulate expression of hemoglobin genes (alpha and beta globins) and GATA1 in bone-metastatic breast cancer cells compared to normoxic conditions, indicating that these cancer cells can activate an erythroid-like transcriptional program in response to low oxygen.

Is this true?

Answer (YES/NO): NO